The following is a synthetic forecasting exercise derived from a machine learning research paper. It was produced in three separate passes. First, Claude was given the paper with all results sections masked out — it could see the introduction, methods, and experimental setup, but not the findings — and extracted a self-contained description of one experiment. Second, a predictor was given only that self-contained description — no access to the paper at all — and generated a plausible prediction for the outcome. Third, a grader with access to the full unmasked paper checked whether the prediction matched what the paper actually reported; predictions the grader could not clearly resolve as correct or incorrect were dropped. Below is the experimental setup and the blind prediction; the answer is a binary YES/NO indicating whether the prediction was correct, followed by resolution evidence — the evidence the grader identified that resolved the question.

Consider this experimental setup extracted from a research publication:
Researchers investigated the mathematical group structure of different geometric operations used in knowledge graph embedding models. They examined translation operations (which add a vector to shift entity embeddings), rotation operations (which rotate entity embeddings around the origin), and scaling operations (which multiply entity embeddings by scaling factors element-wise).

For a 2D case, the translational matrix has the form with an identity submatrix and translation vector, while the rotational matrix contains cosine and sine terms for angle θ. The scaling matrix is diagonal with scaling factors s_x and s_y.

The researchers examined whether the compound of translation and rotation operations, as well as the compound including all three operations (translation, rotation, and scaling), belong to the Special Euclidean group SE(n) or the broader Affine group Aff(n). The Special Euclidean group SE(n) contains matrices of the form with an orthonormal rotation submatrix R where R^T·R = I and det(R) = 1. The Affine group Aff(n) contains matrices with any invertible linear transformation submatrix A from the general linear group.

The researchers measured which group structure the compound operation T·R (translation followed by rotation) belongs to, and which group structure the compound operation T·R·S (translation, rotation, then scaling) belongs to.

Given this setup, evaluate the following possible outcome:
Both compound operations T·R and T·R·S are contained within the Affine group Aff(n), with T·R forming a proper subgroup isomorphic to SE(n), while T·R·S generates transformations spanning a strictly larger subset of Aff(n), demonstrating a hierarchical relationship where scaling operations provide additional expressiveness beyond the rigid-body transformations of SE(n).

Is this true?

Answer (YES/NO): YES